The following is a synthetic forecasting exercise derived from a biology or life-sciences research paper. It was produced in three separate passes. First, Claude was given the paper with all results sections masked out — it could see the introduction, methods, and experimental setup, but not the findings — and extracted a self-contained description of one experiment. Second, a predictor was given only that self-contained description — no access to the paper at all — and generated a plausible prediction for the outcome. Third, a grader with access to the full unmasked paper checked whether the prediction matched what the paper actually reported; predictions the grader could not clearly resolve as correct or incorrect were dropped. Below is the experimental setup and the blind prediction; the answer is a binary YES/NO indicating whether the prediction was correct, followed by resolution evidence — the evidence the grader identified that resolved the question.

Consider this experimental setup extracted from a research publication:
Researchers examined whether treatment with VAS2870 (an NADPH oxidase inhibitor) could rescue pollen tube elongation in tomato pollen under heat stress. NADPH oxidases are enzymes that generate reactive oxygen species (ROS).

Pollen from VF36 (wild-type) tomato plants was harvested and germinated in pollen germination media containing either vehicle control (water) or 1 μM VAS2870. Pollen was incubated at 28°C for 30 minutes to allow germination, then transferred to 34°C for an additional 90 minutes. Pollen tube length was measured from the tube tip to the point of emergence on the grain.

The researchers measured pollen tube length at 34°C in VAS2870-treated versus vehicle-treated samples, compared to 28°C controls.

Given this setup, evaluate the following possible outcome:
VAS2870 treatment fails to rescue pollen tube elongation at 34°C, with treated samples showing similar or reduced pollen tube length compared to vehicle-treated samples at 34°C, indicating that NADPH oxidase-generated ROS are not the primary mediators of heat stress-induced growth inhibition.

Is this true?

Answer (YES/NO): NO